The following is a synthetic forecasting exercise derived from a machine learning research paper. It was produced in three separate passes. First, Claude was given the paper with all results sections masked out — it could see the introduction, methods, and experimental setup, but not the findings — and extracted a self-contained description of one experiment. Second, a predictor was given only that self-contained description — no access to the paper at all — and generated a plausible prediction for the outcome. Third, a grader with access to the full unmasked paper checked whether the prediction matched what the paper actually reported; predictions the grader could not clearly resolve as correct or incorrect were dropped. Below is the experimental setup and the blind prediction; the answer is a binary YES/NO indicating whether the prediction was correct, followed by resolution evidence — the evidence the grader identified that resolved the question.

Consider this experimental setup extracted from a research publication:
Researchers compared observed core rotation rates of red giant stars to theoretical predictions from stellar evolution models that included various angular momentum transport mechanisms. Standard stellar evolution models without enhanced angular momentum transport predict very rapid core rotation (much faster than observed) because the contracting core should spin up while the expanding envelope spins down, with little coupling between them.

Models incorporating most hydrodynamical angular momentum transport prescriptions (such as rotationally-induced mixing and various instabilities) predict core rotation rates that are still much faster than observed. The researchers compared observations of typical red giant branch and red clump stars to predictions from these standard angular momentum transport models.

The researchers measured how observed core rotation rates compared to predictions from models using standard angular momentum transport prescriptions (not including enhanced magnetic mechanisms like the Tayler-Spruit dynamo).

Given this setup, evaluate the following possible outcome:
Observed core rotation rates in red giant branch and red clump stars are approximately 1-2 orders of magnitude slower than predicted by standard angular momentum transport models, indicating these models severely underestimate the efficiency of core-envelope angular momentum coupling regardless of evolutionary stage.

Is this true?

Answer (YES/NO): YES